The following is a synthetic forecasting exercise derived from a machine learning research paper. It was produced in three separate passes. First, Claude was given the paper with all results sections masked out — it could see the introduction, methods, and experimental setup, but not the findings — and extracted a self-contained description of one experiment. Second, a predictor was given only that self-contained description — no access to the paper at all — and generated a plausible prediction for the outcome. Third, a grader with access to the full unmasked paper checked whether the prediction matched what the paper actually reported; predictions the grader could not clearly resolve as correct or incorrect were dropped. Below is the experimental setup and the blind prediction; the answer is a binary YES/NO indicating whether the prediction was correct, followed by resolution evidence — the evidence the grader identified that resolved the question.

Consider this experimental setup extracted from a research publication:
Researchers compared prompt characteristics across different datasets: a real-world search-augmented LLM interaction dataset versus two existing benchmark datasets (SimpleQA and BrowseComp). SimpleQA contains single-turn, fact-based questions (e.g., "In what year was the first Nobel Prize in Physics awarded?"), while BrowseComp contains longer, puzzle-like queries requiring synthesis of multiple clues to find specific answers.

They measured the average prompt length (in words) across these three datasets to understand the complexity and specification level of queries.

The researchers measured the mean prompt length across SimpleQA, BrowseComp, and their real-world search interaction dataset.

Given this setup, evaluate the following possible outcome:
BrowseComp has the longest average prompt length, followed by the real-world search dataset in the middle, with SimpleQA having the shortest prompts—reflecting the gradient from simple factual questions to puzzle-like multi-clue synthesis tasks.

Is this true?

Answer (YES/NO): YES